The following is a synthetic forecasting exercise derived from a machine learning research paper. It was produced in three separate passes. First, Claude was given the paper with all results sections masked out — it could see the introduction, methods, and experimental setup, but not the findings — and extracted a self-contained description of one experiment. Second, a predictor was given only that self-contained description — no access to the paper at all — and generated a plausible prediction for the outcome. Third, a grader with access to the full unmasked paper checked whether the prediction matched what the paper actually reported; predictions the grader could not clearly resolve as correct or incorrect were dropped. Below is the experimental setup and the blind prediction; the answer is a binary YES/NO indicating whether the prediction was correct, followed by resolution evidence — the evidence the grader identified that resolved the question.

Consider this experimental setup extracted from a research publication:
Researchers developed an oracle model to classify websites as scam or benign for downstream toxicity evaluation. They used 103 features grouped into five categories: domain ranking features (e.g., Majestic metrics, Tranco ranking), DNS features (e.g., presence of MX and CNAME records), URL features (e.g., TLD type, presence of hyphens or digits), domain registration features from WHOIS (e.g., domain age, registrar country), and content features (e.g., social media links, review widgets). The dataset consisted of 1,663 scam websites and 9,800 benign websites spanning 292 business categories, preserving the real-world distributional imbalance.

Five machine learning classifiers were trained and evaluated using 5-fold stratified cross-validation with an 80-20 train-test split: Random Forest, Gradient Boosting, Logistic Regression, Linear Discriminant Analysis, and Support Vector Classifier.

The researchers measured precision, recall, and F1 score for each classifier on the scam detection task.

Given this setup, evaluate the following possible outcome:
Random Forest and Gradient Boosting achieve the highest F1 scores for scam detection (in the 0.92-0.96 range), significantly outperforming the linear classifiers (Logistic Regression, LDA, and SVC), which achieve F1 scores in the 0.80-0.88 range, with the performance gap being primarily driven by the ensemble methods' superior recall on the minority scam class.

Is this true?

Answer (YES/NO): NO